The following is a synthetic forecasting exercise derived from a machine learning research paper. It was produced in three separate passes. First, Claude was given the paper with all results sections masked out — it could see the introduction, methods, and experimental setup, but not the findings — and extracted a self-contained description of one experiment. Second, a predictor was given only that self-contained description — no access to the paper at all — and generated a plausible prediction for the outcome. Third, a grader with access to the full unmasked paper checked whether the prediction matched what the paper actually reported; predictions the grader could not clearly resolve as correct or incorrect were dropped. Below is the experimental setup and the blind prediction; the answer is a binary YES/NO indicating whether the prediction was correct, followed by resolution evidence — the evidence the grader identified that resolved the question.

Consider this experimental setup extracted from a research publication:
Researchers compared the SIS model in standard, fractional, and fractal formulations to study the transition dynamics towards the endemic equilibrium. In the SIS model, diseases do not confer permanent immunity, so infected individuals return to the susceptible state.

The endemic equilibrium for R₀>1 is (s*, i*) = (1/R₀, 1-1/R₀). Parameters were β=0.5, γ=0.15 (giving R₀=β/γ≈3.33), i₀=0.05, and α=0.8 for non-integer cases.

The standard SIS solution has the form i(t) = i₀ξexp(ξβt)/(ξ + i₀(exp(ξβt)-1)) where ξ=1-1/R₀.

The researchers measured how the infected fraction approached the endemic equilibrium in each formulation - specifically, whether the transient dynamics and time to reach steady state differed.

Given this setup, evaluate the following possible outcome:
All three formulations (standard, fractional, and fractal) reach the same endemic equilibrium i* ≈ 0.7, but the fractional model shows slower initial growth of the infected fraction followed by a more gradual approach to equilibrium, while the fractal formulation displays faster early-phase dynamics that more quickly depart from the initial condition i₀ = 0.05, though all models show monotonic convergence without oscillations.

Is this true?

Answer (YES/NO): NO